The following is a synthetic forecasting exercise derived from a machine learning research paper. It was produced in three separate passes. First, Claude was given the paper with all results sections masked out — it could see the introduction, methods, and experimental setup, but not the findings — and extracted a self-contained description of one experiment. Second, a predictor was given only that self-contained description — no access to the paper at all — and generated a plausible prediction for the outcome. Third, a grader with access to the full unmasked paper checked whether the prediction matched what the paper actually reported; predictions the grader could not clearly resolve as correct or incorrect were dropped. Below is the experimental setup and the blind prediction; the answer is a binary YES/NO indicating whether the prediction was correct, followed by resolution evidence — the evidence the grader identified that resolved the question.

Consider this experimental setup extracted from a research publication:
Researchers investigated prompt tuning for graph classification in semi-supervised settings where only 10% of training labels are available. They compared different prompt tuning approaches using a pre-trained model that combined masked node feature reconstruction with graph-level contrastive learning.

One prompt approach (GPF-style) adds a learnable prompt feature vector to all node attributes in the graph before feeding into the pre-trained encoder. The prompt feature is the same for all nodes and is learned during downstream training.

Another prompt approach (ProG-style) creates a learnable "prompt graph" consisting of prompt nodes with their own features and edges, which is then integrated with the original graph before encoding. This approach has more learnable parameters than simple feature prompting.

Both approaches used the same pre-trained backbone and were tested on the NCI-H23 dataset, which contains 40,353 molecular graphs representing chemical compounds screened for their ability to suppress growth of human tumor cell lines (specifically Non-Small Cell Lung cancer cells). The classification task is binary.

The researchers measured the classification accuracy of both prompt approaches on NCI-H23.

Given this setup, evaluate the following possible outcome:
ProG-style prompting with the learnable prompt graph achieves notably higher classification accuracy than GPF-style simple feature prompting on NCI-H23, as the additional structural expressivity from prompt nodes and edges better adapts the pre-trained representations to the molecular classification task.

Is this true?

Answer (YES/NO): YES